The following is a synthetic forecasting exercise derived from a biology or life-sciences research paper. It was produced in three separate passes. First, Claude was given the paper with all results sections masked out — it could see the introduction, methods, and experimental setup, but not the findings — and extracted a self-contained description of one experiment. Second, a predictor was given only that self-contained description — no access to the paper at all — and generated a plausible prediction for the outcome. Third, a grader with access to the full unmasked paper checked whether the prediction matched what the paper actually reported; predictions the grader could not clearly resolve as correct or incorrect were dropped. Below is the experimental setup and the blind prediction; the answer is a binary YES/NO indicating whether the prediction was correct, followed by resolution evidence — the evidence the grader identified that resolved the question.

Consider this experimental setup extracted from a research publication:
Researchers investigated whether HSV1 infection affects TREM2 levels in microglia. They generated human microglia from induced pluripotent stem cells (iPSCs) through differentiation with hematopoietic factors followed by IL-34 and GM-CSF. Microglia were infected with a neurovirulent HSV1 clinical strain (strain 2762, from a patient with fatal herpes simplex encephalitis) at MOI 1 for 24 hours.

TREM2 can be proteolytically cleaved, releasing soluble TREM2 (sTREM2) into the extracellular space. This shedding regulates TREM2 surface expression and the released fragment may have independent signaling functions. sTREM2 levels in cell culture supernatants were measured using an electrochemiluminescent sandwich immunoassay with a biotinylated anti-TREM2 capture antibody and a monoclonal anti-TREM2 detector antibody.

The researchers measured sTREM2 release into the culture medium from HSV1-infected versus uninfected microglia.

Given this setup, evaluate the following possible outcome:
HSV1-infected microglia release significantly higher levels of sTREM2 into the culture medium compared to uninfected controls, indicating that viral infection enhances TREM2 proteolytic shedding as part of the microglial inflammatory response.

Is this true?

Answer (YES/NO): NO